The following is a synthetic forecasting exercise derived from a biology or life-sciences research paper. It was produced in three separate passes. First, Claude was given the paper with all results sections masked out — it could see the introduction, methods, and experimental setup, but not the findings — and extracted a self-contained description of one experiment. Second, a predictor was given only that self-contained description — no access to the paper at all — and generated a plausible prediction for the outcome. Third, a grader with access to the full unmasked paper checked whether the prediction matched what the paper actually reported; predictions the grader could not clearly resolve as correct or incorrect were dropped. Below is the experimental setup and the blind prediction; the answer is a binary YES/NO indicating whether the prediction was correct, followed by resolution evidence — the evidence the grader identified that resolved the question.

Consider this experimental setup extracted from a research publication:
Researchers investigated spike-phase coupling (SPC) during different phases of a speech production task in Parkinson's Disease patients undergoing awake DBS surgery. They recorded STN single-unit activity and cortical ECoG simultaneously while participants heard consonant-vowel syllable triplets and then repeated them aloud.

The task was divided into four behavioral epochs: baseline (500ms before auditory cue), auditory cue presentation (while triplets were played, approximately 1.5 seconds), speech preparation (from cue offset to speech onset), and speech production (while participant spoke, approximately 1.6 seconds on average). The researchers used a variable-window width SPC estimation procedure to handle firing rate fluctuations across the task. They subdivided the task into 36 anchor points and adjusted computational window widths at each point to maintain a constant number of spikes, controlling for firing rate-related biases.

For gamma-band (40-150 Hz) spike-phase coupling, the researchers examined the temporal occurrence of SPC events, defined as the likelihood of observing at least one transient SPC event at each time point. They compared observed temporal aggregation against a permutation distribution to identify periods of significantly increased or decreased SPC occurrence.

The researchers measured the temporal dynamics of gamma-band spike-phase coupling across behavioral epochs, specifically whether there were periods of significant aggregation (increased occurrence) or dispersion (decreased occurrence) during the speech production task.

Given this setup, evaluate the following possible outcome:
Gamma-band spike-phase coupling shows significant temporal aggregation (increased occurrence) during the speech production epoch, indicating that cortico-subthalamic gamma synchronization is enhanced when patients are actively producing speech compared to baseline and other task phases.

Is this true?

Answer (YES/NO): NO